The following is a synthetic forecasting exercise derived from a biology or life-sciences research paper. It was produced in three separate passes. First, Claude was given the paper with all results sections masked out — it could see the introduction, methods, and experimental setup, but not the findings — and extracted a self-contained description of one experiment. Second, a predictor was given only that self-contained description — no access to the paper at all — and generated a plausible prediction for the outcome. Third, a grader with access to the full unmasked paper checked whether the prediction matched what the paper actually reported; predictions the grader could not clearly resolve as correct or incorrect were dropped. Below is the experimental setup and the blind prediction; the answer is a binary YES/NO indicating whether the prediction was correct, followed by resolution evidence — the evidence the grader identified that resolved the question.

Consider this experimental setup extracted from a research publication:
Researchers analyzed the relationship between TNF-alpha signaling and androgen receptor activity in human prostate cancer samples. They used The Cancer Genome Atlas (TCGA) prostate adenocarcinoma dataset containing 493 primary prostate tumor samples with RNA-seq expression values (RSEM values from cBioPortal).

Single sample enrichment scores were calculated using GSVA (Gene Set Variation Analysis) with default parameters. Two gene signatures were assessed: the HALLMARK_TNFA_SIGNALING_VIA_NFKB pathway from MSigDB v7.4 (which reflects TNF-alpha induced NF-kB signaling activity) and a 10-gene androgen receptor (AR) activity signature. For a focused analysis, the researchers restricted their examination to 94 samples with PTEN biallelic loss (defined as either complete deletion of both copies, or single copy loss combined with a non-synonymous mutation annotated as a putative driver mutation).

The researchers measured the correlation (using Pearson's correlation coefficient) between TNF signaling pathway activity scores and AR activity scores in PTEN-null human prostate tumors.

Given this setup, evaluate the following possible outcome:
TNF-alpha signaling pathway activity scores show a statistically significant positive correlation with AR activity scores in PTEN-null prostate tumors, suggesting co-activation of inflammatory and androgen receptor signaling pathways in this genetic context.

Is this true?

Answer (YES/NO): NO